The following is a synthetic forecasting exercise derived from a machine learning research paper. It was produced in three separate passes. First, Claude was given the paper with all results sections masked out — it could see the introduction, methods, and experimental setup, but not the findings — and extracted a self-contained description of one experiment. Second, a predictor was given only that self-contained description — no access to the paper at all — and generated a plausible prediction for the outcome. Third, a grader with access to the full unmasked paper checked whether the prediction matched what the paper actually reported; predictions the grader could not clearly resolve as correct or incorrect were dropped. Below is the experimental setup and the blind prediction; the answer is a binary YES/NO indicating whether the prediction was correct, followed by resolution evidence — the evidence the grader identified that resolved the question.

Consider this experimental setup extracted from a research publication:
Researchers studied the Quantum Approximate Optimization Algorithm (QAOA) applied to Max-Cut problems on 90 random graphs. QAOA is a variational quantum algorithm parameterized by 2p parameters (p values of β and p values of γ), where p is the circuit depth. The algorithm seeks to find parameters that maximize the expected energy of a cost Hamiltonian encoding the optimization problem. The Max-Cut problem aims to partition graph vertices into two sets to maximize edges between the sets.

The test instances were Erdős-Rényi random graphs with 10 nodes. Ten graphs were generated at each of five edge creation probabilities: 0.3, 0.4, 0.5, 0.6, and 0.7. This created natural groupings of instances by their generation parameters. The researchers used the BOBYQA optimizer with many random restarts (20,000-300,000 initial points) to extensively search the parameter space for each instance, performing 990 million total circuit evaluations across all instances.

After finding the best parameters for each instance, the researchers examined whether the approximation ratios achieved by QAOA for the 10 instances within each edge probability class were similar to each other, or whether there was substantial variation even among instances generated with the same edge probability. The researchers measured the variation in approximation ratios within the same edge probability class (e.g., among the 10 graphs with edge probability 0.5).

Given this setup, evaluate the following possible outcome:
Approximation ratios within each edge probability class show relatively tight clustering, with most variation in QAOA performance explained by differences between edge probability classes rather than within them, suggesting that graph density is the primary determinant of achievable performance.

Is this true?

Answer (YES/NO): NO